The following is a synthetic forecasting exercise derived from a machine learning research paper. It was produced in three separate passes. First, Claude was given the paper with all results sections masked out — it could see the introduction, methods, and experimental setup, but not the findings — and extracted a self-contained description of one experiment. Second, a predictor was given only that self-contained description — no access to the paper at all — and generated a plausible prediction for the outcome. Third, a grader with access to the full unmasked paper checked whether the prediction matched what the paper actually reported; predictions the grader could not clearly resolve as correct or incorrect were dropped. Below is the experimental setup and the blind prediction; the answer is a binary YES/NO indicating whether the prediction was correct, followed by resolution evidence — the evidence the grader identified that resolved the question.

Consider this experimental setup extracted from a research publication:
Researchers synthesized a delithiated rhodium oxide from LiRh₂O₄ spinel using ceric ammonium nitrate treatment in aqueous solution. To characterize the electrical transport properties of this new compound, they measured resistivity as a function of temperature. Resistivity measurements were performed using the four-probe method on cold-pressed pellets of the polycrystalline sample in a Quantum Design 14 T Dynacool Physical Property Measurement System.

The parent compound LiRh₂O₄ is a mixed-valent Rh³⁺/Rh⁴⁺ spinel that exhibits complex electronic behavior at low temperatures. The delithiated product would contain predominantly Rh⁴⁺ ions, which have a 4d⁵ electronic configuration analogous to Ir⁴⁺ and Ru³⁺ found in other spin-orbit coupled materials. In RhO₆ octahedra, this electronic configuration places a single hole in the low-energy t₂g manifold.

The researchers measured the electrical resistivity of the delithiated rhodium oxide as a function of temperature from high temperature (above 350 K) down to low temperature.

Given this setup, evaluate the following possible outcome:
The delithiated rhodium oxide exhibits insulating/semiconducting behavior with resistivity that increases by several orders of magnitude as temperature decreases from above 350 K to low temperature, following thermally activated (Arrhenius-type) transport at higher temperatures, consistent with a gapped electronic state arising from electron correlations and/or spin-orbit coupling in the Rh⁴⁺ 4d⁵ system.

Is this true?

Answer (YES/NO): NO